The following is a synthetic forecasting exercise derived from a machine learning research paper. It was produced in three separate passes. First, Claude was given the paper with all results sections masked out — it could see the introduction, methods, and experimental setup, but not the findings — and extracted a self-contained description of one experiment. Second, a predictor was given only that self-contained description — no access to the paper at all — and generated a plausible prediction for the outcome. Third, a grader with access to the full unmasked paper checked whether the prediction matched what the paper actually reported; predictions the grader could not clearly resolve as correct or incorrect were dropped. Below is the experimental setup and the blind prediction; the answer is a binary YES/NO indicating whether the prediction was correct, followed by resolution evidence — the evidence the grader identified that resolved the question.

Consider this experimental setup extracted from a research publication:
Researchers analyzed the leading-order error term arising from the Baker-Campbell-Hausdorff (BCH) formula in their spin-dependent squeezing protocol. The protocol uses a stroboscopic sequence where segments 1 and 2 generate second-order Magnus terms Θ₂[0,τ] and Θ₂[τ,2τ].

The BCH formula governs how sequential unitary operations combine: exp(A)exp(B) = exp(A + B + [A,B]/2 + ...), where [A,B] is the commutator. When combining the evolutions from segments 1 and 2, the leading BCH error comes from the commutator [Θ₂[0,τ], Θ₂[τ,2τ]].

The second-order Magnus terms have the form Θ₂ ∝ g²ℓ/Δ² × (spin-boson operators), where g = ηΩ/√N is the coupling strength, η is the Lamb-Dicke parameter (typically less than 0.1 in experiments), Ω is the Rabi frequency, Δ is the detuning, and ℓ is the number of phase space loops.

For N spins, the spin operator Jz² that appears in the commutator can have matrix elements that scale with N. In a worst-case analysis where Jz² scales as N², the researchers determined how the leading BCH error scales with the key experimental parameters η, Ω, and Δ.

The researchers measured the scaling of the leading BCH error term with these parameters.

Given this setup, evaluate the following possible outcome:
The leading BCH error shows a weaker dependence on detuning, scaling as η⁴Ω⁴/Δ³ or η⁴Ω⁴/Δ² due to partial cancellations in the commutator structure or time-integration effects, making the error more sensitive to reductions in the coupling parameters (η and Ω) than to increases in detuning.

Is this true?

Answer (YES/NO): NO